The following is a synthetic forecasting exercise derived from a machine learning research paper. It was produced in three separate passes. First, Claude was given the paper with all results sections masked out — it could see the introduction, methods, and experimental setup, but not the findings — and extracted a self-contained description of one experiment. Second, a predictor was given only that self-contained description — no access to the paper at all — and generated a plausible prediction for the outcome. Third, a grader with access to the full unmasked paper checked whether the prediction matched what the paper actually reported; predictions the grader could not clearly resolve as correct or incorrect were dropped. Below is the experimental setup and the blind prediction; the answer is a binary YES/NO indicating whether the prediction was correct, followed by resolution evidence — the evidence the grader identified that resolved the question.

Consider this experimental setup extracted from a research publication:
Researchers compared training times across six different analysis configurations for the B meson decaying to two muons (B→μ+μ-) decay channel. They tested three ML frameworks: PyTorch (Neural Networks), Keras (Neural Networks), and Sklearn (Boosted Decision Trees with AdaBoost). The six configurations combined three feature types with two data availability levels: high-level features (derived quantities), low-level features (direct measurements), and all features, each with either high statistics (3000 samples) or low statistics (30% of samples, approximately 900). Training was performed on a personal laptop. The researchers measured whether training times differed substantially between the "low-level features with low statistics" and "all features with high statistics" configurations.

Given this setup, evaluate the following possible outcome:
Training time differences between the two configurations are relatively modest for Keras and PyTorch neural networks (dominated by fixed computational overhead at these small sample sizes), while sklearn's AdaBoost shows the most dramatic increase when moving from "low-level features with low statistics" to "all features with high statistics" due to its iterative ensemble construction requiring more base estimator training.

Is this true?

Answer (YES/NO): NO